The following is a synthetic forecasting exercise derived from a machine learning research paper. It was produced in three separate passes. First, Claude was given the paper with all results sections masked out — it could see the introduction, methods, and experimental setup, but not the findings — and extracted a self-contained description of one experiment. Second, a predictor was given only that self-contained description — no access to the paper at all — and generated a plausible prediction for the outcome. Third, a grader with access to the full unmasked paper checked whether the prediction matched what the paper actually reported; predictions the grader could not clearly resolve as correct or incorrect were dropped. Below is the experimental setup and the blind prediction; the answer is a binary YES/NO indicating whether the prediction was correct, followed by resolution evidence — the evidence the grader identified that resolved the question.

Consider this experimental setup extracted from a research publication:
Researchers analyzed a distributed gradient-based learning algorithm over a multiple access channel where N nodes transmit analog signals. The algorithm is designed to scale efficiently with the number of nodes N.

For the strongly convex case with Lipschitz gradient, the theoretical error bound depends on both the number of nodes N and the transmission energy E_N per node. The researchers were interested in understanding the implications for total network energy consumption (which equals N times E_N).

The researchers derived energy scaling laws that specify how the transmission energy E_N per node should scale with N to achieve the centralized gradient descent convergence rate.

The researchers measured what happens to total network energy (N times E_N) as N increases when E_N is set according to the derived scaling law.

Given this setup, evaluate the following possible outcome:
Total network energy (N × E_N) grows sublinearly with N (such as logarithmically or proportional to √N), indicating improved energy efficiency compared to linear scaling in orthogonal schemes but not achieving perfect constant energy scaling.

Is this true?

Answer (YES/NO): NO